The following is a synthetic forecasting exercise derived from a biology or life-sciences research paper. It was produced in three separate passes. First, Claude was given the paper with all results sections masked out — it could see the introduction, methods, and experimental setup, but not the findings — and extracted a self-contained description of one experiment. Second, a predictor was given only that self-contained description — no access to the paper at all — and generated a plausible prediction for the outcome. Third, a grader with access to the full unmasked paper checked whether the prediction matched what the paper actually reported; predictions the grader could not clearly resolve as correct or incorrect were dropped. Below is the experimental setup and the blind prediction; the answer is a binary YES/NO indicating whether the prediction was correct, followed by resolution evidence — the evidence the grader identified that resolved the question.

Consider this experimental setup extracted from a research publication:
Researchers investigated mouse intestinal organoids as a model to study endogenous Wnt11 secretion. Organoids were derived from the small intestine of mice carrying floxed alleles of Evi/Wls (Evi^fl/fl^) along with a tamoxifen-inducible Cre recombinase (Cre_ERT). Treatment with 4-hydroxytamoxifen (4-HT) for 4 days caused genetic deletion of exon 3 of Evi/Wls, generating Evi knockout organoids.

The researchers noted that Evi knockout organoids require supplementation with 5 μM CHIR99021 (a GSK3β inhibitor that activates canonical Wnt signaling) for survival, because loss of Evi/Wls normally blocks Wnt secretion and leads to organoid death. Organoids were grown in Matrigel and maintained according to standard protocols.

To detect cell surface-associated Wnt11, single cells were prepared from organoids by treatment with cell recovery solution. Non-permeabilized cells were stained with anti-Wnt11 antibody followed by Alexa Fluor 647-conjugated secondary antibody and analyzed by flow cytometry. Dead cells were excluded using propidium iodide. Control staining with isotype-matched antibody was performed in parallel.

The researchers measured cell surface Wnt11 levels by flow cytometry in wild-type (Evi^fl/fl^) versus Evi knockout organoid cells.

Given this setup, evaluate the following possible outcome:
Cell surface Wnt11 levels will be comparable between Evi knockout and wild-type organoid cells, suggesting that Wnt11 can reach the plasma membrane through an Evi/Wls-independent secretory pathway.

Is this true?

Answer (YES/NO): NO